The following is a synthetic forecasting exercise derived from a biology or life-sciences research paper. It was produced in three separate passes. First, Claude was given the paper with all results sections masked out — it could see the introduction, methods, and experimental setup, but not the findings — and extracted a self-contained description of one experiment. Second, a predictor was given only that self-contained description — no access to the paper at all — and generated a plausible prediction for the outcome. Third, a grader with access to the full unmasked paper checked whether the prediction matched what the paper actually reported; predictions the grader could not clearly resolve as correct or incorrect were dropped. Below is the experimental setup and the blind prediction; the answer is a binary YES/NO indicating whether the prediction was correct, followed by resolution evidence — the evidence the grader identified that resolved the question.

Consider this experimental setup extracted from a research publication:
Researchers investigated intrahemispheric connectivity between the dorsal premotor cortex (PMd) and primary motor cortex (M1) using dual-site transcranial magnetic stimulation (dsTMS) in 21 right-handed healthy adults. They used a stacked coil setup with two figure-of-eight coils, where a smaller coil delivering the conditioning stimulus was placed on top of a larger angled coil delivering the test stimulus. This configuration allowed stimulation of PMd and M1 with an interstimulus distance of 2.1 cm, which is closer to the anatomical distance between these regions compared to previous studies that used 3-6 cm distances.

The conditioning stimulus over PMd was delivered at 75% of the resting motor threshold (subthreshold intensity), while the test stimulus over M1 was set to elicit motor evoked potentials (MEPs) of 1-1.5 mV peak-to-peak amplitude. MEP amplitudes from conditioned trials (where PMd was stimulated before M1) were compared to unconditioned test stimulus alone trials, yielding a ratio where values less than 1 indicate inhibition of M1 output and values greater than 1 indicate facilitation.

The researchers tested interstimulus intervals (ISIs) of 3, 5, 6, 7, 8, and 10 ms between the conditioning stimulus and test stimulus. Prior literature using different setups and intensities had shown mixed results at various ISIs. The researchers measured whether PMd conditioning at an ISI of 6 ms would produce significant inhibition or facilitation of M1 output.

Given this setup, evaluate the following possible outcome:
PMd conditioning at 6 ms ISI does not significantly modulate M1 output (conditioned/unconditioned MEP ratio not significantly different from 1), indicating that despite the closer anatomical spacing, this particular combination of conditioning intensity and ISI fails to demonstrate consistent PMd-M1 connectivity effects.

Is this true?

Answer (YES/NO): YES